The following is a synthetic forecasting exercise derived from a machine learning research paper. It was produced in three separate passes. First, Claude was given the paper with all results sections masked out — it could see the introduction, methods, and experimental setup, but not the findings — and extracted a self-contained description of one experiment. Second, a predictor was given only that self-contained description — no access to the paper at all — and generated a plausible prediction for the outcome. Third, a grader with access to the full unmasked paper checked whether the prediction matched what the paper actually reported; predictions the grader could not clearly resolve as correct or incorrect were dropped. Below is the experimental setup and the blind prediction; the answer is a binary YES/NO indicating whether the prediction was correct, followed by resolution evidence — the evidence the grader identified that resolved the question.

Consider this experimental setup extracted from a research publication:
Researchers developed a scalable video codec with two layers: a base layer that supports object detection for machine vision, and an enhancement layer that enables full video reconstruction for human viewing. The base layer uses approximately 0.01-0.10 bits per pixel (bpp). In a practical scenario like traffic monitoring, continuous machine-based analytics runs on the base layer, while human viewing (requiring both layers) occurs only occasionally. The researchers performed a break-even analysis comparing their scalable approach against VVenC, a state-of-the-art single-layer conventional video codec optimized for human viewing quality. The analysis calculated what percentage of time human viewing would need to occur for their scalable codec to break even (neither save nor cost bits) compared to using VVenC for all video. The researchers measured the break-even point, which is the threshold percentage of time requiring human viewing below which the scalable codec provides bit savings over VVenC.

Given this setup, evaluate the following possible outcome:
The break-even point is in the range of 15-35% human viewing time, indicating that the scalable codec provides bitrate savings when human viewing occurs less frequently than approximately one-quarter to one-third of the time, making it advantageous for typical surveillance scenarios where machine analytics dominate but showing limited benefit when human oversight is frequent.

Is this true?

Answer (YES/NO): NO